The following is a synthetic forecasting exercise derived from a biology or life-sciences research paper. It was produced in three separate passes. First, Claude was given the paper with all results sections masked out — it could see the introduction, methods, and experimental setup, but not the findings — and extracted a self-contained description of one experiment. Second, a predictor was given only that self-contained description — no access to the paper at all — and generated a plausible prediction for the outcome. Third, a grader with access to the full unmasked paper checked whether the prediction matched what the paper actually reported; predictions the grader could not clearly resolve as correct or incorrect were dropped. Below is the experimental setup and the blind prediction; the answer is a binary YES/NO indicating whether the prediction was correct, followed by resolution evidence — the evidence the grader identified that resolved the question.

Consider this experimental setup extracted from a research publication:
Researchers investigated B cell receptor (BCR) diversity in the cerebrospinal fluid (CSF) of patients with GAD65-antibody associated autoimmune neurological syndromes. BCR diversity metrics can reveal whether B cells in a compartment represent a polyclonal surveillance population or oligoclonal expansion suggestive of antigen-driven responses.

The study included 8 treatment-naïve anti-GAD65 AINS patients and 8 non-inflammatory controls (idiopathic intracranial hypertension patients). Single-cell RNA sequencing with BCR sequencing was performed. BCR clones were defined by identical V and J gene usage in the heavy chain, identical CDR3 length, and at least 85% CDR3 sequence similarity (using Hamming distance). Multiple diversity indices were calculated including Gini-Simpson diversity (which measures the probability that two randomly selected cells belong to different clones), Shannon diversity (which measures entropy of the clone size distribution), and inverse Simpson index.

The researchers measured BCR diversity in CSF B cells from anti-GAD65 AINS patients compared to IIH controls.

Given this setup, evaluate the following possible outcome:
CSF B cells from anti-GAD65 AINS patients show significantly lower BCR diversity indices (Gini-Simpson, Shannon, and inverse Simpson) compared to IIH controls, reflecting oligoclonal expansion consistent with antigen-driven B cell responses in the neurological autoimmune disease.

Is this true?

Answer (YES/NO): NO